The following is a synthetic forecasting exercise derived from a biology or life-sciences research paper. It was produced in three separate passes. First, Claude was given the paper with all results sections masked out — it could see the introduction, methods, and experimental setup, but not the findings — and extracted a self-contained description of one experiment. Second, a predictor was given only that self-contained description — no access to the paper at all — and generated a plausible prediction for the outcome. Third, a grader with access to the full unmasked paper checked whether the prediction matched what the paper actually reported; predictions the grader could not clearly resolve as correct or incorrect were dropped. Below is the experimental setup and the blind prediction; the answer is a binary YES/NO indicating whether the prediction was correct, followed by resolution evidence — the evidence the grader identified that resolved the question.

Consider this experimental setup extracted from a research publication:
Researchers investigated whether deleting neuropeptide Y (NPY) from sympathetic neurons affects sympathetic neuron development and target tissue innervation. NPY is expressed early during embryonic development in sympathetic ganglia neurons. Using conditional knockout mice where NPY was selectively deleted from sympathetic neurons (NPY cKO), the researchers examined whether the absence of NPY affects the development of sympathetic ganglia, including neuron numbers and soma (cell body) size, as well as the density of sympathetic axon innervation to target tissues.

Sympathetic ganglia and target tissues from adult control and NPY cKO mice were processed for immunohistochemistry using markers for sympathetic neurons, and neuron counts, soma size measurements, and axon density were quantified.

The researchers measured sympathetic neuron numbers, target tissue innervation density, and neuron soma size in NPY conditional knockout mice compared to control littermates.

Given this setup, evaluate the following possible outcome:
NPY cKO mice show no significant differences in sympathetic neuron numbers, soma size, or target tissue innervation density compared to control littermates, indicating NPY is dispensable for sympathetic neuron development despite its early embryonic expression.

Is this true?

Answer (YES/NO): NO